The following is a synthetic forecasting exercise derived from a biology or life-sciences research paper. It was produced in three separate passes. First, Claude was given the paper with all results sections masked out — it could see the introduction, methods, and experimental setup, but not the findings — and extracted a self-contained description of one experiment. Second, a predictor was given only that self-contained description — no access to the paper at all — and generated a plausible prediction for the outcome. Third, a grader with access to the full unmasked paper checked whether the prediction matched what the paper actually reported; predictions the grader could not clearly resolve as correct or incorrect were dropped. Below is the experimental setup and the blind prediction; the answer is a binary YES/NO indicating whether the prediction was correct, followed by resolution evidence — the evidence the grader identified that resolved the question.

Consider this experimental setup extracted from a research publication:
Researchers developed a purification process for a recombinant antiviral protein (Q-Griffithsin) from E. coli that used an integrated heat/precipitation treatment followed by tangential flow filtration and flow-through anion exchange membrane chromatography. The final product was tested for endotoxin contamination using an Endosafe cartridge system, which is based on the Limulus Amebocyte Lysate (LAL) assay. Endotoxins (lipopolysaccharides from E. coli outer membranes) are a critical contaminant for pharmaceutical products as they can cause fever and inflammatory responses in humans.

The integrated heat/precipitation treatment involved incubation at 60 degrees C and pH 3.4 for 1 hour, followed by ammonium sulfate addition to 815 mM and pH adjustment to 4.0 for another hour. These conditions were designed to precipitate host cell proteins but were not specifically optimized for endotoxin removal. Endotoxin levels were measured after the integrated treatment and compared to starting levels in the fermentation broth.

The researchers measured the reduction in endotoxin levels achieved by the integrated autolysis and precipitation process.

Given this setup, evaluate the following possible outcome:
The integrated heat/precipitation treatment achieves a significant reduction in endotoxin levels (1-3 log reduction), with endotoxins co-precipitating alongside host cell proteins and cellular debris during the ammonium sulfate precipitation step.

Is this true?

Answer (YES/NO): YES